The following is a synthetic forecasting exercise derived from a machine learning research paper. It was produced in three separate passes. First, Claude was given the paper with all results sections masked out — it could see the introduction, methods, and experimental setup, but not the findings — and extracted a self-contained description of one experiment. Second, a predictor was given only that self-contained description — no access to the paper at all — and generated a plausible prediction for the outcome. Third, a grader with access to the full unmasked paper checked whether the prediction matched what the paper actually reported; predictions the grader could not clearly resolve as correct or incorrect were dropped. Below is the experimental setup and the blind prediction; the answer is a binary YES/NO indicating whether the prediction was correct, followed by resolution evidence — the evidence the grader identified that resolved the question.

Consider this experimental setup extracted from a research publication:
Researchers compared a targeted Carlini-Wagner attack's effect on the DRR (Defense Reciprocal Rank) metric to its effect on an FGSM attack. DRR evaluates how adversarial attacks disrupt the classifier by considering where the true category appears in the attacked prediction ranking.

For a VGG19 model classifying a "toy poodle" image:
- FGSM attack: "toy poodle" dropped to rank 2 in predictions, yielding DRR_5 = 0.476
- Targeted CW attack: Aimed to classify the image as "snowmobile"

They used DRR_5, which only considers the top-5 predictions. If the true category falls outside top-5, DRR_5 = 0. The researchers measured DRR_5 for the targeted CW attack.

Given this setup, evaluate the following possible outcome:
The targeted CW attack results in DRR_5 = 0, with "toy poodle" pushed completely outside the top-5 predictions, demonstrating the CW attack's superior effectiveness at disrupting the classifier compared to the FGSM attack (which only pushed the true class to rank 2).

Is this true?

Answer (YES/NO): YES